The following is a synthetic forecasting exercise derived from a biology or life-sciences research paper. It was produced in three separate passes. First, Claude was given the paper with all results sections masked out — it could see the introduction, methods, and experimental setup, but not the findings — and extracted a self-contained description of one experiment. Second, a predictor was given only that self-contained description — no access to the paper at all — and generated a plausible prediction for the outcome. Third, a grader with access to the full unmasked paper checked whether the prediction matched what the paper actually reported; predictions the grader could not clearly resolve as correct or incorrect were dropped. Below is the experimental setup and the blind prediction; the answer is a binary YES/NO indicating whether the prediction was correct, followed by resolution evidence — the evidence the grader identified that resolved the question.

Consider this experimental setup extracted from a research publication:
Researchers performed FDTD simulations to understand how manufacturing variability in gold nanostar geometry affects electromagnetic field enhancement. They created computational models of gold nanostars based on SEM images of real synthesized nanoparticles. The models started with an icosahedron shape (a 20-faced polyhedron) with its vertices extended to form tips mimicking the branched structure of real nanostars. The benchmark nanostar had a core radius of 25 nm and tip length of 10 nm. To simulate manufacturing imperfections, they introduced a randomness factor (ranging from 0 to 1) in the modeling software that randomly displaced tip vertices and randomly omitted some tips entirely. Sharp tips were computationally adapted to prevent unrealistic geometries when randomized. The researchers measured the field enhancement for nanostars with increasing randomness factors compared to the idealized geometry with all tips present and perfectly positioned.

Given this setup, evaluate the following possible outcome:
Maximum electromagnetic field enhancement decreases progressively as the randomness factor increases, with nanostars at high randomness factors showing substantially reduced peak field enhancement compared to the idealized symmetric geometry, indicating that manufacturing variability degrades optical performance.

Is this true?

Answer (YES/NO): NO